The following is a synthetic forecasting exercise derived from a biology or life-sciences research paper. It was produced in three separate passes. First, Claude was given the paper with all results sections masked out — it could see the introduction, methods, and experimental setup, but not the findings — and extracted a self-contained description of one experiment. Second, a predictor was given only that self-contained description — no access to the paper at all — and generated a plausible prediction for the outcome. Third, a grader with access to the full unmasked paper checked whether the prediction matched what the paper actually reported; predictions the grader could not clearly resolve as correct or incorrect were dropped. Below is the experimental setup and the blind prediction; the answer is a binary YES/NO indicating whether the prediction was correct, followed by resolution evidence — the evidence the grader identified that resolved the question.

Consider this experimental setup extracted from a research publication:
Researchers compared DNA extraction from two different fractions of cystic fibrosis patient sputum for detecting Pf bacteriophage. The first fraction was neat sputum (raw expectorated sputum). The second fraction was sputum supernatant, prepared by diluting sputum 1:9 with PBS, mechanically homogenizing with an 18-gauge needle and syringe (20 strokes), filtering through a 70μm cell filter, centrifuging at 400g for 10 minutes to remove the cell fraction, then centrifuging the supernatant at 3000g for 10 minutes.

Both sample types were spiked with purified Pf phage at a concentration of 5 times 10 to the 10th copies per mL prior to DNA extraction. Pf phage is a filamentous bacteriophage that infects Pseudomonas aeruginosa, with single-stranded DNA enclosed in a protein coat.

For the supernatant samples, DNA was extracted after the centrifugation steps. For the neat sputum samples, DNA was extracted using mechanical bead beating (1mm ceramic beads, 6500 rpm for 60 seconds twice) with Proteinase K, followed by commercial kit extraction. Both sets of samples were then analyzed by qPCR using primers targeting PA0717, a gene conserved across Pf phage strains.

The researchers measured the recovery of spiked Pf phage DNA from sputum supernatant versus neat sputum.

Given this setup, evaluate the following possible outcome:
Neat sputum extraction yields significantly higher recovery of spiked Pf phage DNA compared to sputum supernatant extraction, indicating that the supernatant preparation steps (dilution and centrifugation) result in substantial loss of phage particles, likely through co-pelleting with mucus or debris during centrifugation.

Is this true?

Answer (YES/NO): NO